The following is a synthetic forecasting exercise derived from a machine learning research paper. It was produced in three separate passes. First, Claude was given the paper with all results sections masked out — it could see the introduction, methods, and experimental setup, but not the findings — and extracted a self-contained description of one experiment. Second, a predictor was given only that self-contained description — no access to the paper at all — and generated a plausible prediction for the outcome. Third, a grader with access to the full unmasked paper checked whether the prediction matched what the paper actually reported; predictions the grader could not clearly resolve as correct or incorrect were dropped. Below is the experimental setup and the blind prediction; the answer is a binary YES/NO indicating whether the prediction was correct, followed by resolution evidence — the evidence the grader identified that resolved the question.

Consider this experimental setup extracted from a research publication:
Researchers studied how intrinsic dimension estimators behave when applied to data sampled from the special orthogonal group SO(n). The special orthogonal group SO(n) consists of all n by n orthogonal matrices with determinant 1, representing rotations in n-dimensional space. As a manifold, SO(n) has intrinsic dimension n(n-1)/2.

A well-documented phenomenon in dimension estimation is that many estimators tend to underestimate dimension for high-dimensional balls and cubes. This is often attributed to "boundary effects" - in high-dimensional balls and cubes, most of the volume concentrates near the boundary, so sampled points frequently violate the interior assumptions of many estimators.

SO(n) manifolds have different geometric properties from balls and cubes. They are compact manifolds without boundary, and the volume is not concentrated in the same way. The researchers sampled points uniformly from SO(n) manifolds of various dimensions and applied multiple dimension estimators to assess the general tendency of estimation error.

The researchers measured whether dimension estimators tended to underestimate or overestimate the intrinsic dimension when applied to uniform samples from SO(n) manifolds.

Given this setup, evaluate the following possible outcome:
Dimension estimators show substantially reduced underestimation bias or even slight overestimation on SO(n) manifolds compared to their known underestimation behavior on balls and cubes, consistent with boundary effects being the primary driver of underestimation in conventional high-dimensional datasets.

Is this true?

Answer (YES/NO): YES